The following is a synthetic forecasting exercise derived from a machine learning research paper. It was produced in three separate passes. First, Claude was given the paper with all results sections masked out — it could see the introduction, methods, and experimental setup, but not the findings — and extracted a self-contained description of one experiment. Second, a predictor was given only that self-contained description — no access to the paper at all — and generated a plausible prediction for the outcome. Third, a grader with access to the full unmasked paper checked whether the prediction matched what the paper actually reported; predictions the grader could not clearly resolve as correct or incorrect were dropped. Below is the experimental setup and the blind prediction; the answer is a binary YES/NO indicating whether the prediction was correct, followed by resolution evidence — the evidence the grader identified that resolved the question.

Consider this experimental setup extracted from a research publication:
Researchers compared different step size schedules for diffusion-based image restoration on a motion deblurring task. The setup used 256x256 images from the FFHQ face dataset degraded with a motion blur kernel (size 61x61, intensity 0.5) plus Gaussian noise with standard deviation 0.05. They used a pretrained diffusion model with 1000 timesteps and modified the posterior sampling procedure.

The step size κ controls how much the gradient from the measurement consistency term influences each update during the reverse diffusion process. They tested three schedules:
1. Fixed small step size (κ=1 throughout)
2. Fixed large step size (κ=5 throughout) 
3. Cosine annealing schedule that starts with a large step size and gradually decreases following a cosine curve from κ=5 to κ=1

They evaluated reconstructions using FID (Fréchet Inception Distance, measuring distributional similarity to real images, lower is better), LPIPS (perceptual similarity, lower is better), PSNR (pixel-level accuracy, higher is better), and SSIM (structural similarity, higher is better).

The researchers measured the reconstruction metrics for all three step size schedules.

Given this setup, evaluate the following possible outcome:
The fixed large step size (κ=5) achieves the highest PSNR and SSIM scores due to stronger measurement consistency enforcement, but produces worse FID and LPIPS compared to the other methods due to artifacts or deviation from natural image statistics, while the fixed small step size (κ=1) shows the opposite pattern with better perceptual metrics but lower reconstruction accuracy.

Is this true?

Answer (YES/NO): NO